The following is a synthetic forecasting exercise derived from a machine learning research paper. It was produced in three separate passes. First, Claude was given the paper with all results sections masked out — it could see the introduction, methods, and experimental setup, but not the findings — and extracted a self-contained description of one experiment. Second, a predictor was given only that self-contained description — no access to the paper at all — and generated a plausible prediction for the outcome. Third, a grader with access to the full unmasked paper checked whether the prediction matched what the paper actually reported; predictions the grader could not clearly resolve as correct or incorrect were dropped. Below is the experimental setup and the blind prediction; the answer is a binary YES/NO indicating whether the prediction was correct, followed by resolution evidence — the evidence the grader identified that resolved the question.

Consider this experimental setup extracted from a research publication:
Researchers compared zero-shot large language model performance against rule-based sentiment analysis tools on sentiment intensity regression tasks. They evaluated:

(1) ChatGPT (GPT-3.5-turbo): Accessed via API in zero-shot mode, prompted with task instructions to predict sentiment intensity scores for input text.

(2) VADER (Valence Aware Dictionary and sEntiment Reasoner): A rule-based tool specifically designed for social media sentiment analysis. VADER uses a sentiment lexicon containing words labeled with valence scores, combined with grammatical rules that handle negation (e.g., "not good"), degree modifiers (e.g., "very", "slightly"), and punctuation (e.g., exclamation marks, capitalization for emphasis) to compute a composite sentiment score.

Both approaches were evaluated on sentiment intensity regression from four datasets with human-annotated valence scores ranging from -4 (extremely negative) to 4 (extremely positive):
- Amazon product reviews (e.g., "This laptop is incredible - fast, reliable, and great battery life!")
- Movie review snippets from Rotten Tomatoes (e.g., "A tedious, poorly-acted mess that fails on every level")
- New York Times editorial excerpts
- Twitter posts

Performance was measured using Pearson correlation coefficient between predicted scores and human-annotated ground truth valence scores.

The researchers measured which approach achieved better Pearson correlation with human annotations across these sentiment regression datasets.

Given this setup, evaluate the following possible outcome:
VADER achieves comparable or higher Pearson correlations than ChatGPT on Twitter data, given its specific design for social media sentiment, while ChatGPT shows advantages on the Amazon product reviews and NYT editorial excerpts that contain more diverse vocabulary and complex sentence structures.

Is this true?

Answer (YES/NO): NO